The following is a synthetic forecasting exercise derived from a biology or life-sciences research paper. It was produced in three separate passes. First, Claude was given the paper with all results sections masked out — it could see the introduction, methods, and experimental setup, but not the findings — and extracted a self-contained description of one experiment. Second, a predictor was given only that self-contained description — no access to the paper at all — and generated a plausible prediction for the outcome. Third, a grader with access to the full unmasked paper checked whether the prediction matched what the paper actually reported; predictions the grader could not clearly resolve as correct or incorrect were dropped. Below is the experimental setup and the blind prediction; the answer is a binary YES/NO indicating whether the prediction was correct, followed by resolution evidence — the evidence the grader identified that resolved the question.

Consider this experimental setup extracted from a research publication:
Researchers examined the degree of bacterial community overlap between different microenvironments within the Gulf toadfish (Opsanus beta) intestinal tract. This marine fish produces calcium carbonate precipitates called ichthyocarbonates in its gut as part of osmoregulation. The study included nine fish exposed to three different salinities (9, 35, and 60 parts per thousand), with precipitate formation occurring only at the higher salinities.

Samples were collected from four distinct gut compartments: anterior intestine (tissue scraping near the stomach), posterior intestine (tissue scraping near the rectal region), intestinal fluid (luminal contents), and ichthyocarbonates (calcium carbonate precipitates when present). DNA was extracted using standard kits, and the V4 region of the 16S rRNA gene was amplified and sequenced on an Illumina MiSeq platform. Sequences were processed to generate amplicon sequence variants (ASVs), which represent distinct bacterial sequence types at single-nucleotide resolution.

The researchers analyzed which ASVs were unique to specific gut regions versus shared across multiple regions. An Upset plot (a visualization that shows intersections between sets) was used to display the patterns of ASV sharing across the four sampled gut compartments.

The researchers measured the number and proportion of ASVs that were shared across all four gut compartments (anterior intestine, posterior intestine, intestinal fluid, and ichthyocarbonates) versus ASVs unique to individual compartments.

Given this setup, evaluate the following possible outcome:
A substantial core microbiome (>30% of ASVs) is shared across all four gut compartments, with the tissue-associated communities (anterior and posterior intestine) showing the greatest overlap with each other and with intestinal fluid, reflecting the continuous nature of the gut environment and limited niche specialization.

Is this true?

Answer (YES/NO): NO